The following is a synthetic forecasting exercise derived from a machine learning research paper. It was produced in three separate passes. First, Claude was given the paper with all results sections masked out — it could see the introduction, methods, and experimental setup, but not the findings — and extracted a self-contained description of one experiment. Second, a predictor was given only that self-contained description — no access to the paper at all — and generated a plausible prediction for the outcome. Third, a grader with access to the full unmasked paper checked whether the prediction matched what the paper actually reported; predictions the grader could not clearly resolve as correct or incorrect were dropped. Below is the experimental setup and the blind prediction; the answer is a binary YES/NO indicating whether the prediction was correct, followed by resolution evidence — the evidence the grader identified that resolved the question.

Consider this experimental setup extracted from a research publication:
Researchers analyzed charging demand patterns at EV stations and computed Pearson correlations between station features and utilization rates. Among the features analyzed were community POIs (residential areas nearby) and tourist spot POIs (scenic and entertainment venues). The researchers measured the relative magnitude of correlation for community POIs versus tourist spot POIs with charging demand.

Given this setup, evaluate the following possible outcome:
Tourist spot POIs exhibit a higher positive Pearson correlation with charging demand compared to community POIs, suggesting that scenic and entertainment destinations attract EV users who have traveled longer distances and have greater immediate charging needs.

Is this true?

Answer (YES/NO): NO